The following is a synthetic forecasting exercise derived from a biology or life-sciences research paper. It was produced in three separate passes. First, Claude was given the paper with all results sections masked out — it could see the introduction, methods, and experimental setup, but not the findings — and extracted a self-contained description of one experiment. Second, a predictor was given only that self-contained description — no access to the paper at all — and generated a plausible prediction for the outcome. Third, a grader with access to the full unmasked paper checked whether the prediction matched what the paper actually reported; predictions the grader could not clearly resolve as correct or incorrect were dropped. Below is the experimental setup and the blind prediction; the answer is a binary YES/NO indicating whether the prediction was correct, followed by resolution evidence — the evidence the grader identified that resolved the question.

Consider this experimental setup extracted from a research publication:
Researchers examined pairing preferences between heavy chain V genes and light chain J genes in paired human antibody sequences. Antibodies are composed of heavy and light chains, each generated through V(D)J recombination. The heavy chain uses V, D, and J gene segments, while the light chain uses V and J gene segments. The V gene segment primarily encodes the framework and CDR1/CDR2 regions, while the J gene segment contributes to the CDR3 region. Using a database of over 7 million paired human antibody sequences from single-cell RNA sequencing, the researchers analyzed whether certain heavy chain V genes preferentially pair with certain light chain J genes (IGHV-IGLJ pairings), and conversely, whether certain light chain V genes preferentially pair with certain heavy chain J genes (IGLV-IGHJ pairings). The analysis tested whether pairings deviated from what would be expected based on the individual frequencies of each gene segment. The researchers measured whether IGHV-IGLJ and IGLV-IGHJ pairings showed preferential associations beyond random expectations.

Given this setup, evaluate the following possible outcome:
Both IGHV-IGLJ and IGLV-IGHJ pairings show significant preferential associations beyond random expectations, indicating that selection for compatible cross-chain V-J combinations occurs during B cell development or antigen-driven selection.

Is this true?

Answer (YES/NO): YES